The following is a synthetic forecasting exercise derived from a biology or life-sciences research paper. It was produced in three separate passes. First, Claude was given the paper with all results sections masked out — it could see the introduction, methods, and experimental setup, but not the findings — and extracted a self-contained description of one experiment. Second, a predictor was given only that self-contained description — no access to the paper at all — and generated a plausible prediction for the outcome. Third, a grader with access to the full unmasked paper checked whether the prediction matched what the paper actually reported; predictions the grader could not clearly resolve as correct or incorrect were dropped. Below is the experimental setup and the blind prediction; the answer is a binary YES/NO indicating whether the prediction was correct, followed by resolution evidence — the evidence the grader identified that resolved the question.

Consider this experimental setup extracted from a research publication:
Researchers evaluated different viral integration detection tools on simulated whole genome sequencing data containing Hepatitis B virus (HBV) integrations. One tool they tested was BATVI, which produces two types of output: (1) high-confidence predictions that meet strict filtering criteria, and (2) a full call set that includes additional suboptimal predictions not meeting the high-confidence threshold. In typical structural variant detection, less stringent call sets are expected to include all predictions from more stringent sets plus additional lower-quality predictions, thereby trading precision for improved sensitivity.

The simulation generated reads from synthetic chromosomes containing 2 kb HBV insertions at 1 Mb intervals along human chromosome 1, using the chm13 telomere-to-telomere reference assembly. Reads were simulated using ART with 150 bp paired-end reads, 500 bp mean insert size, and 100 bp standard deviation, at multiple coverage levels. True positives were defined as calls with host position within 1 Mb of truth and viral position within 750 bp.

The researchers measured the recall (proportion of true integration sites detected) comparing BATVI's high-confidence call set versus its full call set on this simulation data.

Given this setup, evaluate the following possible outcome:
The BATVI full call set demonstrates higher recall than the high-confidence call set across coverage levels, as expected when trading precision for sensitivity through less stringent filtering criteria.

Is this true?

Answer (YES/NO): NO